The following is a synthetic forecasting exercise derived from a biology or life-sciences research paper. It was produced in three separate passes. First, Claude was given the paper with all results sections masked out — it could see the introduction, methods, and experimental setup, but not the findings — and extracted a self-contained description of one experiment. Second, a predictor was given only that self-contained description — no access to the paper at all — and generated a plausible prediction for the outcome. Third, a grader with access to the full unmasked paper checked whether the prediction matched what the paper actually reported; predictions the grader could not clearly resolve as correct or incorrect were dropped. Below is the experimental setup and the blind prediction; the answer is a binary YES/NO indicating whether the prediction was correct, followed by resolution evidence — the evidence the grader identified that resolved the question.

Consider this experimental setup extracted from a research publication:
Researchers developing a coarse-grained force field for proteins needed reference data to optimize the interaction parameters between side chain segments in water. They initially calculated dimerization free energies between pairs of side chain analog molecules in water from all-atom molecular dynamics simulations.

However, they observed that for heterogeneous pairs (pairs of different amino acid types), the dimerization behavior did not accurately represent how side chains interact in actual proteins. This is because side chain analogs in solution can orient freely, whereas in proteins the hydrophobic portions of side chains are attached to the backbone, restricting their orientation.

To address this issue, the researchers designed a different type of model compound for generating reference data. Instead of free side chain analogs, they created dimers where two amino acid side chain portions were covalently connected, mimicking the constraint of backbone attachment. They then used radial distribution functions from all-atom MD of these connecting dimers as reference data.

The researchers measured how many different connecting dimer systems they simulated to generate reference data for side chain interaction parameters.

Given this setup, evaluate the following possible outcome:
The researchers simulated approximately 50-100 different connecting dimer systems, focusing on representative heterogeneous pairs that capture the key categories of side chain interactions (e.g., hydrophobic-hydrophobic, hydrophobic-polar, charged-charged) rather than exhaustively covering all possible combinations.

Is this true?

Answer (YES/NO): YES